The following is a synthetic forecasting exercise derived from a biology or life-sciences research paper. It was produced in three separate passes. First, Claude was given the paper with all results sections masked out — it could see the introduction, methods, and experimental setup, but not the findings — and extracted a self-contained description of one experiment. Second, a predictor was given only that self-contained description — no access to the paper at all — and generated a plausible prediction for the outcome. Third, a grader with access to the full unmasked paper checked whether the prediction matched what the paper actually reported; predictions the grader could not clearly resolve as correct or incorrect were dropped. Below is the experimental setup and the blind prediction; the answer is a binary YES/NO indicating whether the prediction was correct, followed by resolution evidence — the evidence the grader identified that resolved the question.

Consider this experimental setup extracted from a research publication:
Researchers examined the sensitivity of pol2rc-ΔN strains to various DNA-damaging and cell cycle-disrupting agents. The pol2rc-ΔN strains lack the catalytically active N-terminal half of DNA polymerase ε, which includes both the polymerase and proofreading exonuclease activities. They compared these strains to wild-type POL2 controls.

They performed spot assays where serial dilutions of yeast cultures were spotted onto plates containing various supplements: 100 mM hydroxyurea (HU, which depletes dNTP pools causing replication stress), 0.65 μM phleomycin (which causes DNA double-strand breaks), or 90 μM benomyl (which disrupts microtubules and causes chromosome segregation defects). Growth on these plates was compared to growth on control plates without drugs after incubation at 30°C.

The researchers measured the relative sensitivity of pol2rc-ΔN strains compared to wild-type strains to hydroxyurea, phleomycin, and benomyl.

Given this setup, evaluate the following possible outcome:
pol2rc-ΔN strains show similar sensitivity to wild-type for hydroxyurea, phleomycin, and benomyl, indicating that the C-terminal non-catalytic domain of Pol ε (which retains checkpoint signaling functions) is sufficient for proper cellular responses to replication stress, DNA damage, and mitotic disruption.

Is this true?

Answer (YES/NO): NO